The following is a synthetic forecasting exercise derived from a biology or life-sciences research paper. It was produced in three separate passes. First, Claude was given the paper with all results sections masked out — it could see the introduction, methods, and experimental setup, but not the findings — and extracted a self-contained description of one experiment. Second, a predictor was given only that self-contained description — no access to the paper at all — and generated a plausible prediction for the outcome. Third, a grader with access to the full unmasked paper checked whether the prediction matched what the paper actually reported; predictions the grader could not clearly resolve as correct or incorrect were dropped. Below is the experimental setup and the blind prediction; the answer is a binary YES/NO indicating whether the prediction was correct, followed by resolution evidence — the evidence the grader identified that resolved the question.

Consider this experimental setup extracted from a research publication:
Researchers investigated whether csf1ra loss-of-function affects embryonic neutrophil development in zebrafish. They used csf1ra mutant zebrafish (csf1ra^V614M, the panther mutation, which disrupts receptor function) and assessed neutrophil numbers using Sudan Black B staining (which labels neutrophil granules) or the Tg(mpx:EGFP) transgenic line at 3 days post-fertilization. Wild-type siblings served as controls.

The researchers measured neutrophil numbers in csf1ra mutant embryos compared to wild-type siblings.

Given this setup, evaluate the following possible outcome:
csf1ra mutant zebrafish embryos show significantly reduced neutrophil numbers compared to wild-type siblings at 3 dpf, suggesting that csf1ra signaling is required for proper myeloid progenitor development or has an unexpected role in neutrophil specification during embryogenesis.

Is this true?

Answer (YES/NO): NO